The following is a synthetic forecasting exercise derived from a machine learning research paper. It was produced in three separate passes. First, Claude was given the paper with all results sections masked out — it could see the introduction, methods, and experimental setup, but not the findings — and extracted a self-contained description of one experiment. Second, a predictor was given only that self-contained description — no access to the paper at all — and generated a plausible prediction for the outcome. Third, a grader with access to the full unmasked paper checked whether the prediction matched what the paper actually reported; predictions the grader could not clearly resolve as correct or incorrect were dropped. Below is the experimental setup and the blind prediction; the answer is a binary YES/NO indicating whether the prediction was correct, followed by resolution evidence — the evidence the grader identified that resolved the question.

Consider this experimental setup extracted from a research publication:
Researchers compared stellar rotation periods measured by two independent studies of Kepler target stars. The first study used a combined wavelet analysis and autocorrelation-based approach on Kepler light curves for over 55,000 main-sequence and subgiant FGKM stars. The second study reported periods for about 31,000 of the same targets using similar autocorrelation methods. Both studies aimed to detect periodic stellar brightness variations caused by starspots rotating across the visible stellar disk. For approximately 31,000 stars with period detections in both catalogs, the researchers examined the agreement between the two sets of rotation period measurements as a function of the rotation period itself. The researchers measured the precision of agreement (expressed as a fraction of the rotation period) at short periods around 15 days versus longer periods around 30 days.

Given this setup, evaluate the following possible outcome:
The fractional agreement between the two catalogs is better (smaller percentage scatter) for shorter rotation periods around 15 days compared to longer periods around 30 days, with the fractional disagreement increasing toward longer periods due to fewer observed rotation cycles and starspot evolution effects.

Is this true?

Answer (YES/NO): YES